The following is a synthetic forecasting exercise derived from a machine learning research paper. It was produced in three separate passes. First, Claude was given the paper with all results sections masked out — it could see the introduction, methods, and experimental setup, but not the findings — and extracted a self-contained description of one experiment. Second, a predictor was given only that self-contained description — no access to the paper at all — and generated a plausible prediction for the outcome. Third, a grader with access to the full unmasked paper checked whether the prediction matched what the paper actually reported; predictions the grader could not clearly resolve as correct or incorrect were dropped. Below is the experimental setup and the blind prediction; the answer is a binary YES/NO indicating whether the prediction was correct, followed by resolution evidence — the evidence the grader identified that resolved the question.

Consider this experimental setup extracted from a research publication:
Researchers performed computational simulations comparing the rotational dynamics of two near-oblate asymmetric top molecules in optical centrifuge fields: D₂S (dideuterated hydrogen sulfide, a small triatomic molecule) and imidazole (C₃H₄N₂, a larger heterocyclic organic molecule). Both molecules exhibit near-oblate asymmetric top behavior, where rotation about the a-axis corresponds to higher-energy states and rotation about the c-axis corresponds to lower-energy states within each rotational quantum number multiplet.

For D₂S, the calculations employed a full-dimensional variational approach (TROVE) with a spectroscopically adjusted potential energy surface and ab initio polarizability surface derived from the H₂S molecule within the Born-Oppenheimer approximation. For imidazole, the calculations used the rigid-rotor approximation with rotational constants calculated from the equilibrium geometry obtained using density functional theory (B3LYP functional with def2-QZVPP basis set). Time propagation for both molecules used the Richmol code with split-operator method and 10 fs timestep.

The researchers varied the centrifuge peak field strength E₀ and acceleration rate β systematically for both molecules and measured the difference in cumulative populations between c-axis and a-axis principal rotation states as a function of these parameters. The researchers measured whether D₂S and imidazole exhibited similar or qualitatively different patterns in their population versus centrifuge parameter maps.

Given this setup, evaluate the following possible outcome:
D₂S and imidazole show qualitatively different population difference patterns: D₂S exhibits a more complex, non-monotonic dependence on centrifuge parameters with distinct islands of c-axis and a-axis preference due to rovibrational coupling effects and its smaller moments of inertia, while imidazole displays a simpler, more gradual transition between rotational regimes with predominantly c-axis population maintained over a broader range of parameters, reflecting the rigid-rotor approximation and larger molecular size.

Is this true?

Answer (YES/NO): NO